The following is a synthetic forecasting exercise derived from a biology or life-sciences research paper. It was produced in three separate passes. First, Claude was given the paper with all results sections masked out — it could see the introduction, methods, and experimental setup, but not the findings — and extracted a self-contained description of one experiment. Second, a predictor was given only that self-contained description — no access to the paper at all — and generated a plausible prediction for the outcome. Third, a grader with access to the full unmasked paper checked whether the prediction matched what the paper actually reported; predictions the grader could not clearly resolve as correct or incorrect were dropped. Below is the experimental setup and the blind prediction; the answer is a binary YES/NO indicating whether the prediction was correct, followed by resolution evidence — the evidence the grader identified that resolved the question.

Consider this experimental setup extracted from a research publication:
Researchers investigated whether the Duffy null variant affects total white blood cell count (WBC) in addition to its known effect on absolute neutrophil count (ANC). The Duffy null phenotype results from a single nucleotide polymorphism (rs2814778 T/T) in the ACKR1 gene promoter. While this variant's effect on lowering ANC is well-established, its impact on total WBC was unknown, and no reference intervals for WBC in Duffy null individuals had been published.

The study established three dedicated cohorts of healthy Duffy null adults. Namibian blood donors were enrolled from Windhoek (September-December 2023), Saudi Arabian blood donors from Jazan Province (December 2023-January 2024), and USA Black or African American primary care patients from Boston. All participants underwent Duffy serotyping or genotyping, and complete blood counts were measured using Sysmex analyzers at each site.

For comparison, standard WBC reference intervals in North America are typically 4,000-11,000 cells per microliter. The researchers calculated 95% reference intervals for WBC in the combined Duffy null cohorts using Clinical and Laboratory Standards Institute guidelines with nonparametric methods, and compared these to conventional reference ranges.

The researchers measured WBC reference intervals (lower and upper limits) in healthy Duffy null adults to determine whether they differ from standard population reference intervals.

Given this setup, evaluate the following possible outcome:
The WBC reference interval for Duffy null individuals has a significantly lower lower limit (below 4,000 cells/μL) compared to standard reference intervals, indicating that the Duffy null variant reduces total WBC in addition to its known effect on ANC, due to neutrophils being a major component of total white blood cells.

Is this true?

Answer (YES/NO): YES